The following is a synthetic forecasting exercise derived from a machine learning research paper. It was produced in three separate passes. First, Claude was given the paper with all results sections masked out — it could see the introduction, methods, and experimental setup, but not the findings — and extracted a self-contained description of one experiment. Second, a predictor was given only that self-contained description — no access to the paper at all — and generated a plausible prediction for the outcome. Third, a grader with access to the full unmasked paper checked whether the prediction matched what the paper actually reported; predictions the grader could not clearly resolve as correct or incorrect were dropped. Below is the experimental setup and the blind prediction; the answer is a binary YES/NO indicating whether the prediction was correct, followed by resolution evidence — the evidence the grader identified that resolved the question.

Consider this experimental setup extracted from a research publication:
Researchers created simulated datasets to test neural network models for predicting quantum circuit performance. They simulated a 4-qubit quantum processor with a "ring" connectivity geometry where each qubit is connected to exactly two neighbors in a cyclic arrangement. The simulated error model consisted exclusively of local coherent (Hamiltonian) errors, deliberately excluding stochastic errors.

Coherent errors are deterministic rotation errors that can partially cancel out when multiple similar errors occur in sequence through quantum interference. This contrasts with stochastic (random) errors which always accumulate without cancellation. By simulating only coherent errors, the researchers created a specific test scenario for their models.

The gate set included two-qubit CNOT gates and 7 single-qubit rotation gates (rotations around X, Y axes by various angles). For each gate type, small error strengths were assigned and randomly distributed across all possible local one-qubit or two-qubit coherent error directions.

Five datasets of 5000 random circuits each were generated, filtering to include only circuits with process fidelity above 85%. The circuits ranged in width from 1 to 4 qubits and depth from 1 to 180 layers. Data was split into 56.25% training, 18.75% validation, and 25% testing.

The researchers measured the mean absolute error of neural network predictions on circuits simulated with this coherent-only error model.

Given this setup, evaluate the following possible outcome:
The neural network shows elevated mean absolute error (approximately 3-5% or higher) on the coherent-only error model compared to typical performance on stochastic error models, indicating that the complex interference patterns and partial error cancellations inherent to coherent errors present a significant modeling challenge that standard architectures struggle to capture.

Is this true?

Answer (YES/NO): NO